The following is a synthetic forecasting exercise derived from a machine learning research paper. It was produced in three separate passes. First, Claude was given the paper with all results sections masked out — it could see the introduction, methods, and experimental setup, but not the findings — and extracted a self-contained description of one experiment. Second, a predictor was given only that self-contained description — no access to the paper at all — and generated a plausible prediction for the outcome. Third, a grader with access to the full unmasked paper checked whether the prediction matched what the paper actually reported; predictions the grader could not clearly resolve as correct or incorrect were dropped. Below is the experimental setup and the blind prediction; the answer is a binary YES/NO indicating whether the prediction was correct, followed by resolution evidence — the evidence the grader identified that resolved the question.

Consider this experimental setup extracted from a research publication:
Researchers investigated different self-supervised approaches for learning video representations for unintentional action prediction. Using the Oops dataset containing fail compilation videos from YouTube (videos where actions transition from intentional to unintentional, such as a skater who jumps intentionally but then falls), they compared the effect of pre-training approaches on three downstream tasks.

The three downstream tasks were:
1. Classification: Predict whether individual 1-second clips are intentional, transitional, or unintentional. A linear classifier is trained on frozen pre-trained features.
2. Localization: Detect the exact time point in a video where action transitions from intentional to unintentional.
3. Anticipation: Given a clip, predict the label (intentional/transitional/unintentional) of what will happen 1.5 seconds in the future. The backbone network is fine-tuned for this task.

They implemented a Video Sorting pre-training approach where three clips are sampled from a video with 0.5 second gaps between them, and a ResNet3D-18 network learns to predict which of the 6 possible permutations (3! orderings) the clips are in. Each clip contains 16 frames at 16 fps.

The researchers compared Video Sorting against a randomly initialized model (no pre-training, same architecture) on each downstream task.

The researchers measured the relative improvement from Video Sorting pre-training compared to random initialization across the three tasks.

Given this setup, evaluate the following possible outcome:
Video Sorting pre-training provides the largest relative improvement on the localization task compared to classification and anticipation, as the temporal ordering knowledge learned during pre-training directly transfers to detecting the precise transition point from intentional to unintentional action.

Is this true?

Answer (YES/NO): NO